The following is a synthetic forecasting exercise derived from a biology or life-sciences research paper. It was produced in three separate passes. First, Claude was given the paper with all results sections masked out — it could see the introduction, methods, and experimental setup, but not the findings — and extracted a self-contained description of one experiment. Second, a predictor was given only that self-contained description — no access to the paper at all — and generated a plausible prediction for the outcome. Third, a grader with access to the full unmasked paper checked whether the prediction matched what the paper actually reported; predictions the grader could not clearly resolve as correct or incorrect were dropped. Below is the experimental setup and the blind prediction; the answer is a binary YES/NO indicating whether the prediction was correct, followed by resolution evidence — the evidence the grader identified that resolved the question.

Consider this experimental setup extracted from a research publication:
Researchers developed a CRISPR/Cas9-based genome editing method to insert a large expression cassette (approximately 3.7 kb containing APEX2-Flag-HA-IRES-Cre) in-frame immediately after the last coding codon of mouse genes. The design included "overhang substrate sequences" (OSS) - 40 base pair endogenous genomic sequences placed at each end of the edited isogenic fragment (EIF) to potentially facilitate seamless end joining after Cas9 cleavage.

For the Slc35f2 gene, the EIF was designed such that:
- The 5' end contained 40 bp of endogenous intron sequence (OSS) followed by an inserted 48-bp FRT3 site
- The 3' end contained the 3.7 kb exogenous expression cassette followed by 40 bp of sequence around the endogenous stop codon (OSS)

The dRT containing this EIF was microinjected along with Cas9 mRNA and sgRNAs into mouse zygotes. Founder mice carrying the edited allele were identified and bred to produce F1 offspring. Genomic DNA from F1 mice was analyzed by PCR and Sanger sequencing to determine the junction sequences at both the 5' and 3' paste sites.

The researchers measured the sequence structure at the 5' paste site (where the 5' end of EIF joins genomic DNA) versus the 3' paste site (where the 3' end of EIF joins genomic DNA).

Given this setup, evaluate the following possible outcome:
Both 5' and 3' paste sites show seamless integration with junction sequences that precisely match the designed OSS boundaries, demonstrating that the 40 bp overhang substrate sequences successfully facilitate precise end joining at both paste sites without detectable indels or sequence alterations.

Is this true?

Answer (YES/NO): NO